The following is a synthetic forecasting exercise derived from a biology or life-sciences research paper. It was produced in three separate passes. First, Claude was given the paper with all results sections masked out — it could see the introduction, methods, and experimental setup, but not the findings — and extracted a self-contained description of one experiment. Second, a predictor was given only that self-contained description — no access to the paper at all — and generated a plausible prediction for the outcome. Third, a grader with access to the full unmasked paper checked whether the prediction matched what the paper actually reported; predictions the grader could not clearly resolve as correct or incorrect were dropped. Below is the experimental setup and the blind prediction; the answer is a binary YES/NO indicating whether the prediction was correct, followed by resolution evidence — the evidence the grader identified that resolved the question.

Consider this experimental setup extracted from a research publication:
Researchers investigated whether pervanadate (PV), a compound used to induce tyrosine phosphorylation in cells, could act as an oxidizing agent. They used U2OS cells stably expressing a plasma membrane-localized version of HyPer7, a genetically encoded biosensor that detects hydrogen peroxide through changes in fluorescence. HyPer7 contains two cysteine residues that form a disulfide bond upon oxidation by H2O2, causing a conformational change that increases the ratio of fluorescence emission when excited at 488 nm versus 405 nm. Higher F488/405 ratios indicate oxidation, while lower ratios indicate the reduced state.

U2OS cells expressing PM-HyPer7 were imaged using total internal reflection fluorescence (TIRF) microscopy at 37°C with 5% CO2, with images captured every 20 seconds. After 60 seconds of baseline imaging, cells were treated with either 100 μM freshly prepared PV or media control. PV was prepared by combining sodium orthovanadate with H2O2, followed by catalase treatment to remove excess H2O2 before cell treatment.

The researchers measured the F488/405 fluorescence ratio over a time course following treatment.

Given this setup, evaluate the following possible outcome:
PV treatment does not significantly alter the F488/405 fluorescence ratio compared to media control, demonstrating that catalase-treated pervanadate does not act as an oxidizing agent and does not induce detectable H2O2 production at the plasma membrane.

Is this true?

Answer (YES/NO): NO